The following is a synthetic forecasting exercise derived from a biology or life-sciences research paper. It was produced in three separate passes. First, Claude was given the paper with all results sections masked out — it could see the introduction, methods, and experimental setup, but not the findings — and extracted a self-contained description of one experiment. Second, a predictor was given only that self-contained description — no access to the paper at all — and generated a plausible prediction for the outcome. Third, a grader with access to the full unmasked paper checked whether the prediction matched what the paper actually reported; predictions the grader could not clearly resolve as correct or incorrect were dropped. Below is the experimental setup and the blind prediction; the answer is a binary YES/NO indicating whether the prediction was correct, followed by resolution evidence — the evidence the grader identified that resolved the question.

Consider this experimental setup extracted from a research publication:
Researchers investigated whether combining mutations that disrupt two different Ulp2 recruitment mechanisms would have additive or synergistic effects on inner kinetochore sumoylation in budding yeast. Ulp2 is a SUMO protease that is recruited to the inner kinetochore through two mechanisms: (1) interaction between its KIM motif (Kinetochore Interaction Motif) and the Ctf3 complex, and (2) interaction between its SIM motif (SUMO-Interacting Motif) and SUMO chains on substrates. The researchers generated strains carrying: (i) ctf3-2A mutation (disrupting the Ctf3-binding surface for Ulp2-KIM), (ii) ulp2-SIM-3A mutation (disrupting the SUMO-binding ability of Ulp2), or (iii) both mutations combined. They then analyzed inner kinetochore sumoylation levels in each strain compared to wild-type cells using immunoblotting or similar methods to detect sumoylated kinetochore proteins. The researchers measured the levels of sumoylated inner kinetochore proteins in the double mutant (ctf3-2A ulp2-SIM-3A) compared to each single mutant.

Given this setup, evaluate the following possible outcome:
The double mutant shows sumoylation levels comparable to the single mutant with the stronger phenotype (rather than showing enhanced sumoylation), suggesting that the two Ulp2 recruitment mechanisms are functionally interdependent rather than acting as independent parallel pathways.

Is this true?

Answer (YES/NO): NO